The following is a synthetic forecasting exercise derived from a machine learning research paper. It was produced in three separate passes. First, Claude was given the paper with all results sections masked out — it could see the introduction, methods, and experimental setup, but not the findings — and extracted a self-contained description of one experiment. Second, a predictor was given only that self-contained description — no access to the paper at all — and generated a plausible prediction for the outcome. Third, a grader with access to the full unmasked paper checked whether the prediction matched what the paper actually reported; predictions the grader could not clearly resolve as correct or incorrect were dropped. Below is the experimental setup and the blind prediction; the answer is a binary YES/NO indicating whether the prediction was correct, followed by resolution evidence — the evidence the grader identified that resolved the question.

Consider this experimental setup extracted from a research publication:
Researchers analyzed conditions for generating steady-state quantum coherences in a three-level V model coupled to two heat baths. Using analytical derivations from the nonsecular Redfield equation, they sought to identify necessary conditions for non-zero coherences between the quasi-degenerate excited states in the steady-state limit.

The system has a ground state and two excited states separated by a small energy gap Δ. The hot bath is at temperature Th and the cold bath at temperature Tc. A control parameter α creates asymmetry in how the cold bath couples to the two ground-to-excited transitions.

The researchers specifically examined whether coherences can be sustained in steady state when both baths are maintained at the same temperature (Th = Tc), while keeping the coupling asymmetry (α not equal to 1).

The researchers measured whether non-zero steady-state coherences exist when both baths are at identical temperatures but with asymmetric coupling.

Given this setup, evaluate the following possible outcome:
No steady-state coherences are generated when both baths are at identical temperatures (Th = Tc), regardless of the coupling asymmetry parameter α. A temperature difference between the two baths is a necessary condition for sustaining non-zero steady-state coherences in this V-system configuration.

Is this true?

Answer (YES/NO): YES